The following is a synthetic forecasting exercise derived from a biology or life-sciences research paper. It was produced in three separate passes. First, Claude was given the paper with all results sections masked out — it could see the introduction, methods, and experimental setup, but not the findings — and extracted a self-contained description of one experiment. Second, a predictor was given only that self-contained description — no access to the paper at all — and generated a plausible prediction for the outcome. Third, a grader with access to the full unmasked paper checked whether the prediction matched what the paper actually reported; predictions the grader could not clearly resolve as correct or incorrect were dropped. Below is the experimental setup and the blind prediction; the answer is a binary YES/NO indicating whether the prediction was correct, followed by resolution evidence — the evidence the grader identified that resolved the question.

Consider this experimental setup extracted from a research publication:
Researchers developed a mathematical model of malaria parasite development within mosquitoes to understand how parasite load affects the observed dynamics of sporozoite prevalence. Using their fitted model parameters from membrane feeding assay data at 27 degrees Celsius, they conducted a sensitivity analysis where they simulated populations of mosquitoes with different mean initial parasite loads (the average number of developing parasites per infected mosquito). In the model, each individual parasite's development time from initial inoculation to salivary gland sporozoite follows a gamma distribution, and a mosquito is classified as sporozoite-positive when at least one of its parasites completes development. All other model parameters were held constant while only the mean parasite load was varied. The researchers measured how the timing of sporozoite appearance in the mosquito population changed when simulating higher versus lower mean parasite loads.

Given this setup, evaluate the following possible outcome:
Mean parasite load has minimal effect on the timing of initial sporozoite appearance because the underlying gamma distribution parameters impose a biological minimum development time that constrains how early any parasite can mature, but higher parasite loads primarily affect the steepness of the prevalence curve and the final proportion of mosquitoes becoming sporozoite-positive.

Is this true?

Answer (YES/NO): NO